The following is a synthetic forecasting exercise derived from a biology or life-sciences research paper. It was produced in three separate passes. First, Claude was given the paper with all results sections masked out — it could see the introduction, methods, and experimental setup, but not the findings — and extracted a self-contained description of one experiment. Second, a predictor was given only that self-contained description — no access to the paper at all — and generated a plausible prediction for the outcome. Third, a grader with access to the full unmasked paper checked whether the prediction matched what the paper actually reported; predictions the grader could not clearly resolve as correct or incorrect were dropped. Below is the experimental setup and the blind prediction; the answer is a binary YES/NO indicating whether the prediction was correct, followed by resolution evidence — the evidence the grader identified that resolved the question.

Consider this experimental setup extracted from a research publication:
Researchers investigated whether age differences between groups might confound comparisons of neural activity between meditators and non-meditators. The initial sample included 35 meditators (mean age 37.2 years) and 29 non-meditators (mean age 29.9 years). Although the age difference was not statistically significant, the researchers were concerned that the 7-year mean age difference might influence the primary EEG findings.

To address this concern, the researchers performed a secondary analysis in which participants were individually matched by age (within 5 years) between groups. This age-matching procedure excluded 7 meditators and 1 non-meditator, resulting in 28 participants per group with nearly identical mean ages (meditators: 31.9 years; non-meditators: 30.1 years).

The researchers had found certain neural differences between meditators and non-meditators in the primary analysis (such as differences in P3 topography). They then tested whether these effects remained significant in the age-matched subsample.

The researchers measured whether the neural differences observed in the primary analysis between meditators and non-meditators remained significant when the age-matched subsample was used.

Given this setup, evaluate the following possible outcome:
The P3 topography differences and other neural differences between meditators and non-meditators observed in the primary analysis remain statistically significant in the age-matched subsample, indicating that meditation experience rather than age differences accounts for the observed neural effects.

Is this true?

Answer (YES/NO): YES